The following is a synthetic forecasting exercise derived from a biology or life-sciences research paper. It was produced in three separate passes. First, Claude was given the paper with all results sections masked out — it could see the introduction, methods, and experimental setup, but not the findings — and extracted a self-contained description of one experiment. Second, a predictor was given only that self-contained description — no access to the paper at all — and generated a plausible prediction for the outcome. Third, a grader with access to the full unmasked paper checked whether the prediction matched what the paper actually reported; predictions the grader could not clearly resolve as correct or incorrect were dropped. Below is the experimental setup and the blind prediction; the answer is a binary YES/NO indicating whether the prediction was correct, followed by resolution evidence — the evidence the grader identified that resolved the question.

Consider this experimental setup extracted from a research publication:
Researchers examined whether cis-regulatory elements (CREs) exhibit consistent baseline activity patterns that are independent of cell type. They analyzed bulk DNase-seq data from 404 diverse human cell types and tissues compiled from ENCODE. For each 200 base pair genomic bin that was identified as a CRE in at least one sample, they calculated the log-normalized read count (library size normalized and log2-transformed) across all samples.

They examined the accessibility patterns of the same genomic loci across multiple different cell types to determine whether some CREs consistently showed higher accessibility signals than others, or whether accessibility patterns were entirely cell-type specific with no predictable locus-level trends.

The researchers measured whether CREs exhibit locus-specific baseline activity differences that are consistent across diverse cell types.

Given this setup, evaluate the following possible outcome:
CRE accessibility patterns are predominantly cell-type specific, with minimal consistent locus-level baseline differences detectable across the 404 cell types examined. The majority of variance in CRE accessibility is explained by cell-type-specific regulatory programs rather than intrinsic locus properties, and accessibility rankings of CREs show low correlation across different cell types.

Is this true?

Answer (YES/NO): NO